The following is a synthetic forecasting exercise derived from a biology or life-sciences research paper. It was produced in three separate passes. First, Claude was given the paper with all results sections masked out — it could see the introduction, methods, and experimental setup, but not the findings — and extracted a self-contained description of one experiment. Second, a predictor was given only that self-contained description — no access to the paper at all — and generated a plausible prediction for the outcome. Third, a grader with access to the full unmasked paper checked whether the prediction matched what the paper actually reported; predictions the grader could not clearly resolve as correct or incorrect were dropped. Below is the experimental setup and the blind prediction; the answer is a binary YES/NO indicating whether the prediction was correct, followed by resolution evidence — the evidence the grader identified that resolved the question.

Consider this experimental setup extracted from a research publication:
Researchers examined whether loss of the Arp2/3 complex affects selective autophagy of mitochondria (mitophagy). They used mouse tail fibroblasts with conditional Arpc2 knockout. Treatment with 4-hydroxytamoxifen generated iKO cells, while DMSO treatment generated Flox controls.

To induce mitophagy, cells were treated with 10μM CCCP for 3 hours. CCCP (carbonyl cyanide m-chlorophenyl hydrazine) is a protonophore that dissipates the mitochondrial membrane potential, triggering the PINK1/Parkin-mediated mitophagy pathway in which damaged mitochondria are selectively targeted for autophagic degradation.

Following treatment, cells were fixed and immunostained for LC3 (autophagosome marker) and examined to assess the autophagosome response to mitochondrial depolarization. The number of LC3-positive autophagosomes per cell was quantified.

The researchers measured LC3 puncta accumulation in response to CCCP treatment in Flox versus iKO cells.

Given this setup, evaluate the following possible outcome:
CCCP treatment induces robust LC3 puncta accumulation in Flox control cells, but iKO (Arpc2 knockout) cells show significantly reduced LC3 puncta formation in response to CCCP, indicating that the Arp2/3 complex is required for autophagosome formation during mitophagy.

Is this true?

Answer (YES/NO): NO